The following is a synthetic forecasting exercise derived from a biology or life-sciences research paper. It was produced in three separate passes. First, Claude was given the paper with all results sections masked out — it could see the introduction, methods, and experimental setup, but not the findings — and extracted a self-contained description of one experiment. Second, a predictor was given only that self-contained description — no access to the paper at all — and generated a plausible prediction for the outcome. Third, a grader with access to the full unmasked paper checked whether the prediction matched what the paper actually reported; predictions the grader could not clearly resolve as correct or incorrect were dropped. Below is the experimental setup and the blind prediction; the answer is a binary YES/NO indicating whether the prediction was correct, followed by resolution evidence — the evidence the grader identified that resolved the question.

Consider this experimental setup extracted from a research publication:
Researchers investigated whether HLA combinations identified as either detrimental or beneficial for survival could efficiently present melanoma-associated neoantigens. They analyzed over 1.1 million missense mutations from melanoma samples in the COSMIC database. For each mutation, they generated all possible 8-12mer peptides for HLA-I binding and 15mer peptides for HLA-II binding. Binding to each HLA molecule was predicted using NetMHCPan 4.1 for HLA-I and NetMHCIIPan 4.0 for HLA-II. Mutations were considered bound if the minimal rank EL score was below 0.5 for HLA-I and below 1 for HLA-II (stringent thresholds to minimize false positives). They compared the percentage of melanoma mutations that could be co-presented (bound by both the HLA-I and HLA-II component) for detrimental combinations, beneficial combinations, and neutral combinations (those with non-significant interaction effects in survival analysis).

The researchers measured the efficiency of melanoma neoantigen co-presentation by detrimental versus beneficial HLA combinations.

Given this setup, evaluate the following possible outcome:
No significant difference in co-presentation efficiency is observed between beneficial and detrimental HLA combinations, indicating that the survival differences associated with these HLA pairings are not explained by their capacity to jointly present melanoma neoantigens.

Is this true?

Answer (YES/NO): YES